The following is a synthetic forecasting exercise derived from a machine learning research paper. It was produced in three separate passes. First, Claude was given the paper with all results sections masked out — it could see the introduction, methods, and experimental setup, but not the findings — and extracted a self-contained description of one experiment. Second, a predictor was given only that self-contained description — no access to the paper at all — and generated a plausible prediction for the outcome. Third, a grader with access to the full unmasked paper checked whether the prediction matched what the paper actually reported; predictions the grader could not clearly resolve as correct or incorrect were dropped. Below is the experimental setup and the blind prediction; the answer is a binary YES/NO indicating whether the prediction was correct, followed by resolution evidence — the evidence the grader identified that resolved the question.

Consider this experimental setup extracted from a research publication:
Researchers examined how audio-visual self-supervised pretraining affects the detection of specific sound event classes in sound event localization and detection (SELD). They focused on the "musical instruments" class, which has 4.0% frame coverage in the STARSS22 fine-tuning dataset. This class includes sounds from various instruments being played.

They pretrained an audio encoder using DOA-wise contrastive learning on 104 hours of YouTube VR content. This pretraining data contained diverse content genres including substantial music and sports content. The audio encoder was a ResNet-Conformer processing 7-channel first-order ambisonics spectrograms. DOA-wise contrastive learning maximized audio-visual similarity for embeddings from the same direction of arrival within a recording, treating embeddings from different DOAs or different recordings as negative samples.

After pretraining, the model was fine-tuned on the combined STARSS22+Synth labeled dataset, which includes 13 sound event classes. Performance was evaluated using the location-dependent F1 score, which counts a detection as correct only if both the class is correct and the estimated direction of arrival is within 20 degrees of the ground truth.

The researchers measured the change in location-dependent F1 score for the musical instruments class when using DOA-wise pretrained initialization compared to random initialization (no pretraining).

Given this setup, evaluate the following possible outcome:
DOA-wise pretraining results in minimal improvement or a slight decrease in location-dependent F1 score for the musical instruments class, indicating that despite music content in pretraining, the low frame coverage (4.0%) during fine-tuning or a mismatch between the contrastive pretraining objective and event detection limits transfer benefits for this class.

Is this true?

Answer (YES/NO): NO